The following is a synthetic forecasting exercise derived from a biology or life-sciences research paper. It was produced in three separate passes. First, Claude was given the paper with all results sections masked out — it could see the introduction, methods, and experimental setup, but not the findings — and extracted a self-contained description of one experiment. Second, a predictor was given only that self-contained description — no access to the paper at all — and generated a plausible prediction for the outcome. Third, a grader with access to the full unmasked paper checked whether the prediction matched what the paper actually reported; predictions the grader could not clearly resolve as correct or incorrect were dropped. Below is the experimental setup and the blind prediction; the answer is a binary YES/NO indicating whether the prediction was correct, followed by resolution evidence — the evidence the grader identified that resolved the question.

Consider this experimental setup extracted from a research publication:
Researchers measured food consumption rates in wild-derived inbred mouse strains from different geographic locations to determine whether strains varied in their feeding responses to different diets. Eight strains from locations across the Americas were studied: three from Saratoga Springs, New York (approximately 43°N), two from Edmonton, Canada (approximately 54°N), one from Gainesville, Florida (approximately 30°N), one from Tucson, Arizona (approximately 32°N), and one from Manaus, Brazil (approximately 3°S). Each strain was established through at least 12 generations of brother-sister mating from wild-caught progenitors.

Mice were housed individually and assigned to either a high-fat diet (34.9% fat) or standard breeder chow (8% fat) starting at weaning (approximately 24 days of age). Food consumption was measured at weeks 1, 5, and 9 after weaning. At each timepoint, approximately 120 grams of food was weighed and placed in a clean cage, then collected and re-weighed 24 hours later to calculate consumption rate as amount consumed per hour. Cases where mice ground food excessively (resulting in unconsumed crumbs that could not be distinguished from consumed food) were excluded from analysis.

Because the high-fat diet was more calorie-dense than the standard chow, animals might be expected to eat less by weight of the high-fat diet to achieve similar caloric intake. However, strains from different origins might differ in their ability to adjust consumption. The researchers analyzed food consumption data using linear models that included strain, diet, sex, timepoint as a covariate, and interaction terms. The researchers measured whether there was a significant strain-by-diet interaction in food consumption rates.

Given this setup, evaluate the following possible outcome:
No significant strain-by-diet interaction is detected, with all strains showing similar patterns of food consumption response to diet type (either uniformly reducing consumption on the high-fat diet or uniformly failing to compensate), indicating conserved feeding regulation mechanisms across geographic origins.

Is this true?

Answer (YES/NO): NO